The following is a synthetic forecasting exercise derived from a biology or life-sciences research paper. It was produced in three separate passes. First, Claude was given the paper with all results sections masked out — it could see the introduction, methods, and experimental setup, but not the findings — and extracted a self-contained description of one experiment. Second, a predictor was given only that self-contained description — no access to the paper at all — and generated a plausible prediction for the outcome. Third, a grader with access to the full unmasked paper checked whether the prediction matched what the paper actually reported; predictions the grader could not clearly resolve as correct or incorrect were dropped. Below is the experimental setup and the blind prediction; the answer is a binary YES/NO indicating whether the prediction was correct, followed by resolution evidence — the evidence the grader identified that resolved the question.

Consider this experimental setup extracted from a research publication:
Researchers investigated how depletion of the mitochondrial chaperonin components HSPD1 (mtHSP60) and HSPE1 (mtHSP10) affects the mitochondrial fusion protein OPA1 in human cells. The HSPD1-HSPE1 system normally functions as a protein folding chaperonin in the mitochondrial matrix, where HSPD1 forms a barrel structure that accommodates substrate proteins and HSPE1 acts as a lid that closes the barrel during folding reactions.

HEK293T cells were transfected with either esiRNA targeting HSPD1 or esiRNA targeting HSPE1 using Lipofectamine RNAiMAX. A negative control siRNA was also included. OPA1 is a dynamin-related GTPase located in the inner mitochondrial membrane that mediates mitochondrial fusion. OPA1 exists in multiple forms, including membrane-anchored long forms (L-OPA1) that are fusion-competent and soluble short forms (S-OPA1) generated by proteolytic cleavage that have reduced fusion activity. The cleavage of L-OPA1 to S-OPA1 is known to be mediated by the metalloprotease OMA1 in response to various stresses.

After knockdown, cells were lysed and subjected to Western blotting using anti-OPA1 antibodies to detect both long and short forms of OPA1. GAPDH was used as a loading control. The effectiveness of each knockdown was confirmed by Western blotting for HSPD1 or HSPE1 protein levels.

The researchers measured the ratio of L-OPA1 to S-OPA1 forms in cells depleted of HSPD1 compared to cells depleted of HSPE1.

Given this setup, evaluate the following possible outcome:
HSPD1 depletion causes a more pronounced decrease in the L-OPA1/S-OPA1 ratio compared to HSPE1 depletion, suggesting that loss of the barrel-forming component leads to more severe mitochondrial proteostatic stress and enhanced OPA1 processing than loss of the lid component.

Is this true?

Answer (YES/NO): NO